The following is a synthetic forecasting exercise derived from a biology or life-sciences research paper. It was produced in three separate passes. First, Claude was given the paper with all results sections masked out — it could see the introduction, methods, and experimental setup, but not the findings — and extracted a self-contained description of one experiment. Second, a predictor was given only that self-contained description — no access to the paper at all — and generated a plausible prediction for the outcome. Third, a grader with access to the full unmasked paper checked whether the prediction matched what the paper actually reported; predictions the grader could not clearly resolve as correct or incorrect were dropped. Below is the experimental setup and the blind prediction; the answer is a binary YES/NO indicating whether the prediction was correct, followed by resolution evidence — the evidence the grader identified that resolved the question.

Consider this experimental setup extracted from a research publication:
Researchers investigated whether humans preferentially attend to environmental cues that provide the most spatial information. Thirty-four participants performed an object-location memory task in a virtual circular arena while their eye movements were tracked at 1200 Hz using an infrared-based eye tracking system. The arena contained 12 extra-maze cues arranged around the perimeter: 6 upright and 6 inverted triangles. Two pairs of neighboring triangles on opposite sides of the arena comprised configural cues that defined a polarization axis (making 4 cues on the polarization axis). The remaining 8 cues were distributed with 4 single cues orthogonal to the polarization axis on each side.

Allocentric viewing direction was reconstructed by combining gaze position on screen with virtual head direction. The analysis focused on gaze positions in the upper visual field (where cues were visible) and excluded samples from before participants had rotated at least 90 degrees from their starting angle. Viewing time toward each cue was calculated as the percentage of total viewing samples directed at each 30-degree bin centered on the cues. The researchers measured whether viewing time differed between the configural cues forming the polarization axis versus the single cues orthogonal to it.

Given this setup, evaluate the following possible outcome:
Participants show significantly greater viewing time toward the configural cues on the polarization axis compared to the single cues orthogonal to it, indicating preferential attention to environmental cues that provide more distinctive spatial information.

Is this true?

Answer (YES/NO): YES